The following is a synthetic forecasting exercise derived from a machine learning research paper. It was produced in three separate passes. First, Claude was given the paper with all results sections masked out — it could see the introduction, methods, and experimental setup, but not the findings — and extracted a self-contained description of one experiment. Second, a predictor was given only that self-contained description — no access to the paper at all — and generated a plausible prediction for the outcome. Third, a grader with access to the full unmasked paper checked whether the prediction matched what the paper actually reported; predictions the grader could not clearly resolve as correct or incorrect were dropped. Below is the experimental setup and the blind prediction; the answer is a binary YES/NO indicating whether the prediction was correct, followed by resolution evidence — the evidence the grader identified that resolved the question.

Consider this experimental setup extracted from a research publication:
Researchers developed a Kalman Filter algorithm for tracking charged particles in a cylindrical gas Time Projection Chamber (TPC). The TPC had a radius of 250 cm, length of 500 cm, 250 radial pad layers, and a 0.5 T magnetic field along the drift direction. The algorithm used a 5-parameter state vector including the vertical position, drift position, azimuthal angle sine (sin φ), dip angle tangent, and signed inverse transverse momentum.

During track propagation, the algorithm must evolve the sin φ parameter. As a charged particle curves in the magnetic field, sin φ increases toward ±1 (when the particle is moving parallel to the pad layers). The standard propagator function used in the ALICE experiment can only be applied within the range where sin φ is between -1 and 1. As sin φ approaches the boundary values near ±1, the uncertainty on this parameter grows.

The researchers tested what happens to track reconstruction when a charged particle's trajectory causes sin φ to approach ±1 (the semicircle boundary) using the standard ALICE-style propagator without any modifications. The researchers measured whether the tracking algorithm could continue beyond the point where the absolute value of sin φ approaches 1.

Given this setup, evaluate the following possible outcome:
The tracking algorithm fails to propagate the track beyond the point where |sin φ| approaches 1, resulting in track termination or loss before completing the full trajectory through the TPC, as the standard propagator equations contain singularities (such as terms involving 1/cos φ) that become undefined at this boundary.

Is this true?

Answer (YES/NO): YES